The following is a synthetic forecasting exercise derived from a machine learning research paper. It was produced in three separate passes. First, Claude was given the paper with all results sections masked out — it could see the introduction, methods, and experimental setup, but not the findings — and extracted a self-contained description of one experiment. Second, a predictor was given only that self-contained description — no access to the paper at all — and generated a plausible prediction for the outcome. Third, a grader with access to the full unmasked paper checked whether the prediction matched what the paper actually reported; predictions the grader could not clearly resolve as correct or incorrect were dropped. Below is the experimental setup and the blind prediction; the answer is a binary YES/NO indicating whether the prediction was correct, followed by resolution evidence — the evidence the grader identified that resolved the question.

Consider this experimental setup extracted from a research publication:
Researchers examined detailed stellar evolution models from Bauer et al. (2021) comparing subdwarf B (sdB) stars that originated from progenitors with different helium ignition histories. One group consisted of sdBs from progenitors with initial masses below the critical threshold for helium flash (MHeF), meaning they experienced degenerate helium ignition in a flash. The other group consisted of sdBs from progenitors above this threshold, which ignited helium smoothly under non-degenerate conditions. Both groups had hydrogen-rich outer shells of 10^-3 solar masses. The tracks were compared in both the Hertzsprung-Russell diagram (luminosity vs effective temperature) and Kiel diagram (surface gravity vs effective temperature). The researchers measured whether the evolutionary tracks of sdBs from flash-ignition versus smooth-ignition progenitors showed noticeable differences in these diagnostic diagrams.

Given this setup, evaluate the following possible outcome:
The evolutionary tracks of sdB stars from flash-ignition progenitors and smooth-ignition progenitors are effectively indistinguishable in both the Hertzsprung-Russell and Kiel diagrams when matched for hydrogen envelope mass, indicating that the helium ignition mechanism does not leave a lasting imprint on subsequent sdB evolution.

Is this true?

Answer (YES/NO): NO